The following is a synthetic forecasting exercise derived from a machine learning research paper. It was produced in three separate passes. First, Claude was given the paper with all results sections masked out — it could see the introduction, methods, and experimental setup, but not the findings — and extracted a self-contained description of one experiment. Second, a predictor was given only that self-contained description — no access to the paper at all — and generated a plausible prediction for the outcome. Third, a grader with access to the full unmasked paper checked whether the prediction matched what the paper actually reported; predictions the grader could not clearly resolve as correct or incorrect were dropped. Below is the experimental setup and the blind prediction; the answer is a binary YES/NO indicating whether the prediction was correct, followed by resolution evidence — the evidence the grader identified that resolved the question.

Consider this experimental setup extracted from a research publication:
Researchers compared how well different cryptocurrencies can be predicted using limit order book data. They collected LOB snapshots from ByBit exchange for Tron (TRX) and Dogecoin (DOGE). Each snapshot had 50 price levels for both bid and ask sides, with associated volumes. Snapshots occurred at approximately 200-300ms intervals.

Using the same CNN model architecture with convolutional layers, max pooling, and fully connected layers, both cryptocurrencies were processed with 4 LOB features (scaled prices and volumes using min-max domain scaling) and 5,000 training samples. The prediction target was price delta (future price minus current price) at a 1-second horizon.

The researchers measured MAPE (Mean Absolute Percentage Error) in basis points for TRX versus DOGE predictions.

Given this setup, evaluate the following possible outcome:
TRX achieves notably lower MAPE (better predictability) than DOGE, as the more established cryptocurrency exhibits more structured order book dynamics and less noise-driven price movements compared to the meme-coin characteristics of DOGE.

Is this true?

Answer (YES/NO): NO